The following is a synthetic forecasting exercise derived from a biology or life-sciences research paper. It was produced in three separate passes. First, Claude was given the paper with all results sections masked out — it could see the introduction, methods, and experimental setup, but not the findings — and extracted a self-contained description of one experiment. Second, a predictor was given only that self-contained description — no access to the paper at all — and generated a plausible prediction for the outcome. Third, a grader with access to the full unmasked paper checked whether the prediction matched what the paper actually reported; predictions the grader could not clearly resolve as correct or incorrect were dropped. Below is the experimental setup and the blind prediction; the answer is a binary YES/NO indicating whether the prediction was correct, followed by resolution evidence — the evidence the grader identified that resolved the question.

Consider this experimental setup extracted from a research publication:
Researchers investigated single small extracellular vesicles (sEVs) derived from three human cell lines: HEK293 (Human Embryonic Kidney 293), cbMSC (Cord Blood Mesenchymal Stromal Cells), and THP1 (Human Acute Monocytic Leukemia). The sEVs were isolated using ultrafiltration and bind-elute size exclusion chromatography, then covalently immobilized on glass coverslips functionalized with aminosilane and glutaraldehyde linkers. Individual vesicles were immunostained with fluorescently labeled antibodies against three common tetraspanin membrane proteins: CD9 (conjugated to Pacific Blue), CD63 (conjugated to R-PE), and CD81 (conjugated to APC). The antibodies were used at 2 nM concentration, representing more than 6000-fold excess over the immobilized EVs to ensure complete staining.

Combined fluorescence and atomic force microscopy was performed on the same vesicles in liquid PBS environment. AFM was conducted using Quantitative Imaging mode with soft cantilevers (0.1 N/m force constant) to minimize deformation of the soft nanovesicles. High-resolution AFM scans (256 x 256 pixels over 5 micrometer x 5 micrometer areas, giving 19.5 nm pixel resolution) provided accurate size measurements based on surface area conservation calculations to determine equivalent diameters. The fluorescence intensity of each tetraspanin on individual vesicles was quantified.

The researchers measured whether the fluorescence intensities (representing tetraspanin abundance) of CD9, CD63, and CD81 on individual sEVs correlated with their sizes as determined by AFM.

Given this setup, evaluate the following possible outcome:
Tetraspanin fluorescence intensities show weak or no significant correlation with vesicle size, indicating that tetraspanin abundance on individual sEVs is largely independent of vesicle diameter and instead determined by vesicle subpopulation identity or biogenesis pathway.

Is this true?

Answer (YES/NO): YES